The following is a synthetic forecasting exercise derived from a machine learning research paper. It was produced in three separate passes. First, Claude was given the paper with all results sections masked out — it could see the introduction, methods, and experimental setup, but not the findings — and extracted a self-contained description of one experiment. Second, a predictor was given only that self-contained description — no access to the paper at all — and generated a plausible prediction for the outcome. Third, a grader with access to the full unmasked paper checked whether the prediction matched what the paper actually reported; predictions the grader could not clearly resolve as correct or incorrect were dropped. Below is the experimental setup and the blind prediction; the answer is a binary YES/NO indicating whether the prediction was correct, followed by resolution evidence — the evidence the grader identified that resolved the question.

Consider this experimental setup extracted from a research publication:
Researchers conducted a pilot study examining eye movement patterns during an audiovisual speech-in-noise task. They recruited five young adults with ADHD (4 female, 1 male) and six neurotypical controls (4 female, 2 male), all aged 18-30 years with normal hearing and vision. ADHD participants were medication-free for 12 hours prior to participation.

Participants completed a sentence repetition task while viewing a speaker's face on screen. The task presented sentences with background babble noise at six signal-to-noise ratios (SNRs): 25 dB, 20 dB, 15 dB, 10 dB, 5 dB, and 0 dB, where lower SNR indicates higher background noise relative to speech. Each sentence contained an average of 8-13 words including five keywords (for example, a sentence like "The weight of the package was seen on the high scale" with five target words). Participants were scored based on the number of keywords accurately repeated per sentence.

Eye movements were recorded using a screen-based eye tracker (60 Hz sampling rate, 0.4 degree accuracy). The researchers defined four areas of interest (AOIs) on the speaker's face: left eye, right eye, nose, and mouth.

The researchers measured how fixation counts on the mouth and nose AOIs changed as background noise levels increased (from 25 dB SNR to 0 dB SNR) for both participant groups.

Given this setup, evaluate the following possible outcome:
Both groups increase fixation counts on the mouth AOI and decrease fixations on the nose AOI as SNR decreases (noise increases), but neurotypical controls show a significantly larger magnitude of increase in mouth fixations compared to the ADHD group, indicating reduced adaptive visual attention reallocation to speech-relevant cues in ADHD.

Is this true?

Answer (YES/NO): NO